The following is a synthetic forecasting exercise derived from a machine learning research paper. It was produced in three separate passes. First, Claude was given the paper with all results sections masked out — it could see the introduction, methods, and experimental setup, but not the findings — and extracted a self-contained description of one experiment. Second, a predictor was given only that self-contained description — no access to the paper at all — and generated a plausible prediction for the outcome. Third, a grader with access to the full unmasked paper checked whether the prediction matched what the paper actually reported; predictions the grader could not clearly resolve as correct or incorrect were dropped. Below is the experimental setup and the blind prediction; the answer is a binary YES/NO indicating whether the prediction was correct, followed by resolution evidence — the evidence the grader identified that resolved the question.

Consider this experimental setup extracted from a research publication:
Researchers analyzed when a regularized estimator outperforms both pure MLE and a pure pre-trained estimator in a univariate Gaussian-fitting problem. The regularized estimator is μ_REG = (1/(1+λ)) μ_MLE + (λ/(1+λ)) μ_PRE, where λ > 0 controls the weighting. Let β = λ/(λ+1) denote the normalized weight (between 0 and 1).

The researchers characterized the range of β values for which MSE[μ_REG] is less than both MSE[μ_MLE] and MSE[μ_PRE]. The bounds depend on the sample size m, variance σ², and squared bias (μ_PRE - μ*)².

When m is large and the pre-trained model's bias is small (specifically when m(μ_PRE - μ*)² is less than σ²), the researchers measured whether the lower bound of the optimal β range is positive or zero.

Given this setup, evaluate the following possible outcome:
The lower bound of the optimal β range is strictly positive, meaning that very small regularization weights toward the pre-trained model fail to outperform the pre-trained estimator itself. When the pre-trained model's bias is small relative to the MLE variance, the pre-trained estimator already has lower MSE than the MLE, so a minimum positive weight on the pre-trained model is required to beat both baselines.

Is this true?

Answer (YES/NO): YES